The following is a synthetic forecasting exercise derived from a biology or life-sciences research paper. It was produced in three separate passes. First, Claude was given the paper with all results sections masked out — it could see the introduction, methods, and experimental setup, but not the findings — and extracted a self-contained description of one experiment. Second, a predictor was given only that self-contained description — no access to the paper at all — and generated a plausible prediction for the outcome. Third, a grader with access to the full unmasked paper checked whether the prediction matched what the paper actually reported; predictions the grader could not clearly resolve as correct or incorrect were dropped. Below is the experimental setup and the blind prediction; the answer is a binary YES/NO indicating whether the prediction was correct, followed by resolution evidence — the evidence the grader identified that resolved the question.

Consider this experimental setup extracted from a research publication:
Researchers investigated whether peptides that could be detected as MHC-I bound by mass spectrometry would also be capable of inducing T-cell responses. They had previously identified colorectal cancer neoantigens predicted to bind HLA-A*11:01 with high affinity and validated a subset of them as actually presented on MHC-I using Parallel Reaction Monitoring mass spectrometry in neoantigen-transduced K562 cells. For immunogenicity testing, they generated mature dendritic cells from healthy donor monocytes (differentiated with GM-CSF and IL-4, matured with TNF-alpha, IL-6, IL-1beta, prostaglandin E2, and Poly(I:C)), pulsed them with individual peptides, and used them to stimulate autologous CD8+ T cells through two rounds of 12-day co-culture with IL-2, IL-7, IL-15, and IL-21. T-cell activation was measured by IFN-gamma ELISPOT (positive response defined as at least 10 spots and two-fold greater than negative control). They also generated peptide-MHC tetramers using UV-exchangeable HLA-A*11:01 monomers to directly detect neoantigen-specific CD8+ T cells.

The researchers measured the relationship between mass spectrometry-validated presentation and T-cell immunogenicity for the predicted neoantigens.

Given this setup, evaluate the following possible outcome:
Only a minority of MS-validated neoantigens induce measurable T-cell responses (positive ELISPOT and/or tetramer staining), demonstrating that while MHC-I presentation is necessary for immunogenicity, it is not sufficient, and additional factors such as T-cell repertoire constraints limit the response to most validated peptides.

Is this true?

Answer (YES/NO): YES